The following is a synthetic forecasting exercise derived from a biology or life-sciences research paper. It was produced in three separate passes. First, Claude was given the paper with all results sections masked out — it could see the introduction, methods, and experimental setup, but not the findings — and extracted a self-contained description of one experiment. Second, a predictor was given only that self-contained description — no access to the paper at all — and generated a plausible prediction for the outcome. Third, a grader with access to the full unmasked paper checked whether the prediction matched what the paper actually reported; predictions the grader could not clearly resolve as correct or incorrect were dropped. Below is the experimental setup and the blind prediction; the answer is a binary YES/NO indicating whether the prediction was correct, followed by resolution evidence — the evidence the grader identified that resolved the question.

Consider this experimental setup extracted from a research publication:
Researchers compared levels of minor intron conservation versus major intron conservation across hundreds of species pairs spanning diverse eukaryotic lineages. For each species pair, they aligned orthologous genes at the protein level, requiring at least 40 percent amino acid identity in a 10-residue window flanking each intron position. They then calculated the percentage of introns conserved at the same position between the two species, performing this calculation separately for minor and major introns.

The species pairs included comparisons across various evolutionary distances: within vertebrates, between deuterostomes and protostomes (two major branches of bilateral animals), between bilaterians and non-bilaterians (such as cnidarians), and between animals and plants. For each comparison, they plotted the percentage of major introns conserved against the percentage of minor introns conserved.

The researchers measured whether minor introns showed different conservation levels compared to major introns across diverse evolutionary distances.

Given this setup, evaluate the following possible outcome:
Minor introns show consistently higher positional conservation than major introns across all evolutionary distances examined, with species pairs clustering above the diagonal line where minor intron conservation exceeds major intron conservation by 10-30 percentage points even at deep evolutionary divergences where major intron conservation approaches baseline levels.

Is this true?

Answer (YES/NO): NO